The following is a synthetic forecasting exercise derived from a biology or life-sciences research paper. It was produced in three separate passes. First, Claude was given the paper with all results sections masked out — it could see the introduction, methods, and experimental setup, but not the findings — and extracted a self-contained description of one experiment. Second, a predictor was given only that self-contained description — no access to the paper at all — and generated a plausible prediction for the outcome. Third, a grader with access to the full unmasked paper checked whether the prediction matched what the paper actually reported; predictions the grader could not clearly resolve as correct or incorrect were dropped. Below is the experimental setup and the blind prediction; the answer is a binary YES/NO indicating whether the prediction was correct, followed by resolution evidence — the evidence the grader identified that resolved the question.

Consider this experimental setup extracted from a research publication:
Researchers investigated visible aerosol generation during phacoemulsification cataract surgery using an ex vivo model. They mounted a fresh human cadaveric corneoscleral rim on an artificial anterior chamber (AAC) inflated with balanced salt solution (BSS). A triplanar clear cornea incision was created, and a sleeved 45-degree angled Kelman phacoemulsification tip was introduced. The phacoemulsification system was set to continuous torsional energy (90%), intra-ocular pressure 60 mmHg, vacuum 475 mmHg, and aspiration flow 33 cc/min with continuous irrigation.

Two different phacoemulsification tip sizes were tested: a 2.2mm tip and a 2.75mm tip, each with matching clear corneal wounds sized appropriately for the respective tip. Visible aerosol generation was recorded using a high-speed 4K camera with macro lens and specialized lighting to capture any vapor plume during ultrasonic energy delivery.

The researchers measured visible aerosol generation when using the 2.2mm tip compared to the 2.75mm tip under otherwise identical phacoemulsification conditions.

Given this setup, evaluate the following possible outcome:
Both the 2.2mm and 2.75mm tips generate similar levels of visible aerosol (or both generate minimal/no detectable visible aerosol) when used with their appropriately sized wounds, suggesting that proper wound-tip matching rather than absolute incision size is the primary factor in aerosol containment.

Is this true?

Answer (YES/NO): NO